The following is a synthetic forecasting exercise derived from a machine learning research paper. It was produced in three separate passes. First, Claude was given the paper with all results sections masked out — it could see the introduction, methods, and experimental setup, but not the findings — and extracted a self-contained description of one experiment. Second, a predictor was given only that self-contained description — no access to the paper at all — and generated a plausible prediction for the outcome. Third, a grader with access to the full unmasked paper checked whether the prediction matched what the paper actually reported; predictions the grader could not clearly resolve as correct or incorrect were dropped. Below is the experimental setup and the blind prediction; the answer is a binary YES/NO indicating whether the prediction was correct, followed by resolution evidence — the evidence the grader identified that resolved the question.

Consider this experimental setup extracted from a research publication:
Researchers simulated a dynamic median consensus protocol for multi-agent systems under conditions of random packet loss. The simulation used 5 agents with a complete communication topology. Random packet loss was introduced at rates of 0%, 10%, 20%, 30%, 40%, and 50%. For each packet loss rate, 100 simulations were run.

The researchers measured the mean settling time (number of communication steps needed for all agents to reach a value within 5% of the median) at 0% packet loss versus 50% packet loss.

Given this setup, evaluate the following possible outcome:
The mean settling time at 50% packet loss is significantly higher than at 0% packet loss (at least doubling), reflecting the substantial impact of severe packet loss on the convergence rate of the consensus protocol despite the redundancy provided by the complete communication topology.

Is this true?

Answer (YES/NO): YES